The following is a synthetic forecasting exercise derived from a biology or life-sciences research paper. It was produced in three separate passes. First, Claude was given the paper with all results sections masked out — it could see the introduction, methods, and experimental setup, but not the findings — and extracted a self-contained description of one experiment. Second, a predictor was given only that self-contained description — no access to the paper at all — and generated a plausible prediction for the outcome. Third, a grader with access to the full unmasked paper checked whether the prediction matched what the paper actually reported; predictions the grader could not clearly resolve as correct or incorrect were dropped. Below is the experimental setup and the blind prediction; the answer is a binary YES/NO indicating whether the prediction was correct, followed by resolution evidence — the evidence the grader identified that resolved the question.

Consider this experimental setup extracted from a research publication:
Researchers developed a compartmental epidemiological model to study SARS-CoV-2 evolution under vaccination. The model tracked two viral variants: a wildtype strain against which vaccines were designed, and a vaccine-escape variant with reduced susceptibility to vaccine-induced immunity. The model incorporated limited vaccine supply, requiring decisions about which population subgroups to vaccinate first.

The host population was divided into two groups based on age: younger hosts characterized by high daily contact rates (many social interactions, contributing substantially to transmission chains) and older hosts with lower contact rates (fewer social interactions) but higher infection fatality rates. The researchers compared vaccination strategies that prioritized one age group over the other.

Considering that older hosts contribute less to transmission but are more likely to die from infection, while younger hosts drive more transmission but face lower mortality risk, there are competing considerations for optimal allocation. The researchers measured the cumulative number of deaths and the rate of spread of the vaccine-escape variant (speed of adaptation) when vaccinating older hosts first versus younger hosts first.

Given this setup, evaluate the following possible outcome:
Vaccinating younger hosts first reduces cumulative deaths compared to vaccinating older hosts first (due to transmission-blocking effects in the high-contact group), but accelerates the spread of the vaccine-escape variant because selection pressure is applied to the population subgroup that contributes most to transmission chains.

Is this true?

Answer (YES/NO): NO